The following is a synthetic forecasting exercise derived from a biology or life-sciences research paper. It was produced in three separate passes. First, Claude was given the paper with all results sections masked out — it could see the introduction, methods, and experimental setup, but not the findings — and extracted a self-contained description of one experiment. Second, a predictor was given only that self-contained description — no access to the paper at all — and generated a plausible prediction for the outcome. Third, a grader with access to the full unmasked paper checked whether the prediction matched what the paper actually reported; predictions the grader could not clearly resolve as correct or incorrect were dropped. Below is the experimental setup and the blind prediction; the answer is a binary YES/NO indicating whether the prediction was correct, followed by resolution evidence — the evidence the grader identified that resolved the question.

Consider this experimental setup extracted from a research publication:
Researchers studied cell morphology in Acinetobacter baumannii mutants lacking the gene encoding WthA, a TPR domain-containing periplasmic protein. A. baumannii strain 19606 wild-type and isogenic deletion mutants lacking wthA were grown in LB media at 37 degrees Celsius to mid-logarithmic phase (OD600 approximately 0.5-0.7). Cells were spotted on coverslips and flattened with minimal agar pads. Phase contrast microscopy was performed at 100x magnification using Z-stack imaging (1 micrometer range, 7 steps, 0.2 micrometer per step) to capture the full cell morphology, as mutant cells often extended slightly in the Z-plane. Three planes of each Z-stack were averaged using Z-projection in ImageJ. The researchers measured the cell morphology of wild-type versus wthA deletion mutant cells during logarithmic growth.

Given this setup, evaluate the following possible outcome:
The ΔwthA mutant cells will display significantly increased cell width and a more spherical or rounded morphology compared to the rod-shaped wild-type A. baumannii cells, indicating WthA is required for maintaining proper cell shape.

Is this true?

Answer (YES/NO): NO